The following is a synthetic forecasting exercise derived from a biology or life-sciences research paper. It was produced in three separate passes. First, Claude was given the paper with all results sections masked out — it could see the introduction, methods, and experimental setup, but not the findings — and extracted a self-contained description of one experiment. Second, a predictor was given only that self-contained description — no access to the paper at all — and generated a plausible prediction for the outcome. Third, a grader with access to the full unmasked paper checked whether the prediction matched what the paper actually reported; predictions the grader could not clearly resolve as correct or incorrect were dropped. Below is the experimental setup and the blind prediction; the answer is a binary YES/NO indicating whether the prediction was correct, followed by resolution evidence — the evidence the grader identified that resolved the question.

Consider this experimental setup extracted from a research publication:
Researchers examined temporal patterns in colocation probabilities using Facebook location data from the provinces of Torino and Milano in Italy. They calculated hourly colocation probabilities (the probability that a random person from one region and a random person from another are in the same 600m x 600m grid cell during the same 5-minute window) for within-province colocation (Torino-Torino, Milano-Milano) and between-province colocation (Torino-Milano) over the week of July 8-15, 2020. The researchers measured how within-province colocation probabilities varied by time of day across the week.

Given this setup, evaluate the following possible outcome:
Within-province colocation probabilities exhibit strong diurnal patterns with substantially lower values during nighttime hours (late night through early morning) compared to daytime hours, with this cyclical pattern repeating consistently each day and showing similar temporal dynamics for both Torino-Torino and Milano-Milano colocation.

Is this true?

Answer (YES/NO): NO